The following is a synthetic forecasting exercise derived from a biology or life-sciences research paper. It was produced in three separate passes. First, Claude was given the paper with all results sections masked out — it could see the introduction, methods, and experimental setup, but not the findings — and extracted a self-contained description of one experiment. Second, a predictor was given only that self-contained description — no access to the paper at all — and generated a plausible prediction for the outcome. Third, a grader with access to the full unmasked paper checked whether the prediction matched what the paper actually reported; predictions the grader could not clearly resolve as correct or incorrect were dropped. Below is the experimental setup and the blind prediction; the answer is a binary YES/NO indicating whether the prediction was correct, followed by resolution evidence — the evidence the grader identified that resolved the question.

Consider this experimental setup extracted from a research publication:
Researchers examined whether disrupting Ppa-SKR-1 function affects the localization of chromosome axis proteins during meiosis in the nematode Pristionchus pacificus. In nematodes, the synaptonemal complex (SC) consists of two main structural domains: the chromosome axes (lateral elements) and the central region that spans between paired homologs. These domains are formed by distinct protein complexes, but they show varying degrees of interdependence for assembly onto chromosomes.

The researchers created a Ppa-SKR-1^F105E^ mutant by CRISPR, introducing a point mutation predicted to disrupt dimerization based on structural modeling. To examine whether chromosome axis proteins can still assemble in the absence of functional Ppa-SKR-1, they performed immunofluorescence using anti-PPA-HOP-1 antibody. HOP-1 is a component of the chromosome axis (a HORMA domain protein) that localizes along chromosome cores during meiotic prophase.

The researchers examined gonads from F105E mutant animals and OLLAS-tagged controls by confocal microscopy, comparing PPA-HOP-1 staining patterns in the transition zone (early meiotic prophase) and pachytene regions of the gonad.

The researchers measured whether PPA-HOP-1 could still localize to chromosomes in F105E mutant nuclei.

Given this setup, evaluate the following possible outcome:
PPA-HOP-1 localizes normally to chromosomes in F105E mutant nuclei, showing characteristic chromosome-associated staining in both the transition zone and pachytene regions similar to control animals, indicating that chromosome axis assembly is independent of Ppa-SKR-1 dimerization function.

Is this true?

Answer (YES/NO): NO